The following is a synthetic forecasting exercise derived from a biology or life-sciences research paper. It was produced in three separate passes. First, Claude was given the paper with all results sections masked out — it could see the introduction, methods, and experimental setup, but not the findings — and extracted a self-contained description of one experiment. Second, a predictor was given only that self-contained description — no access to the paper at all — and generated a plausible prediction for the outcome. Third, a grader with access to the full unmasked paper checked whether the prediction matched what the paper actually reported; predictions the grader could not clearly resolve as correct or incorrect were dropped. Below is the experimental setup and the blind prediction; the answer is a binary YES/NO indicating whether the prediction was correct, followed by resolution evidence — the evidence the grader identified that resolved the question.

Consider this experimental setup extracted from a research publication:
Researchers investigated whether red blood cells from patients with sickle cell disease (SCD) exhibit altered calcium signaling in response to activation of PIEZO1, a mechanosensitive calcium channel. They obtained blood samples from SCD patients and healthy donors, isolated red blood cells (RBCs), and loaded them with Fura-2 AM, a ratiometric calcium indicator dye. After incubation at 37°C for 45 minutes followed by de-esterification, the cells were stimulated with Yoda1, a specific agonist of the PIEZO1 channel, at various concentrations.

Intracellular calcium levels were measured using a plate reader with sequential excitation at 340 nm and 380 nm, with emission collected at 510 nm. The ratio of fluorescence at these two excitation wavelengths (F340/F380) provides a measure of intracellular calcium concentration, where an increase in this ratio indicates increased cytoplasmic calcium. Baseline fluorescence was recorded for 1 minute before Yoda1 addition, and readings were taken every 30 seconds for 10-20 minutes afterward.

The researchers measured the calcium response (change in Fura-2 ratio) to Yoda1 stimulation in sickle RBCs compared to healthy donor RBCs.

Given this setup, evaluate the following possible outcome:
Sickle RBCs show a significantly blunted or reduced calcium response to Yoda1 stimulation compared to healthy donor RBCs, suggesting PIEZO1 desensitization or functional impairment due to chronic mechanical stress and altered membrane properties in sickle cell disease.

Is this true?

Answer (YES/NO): NO